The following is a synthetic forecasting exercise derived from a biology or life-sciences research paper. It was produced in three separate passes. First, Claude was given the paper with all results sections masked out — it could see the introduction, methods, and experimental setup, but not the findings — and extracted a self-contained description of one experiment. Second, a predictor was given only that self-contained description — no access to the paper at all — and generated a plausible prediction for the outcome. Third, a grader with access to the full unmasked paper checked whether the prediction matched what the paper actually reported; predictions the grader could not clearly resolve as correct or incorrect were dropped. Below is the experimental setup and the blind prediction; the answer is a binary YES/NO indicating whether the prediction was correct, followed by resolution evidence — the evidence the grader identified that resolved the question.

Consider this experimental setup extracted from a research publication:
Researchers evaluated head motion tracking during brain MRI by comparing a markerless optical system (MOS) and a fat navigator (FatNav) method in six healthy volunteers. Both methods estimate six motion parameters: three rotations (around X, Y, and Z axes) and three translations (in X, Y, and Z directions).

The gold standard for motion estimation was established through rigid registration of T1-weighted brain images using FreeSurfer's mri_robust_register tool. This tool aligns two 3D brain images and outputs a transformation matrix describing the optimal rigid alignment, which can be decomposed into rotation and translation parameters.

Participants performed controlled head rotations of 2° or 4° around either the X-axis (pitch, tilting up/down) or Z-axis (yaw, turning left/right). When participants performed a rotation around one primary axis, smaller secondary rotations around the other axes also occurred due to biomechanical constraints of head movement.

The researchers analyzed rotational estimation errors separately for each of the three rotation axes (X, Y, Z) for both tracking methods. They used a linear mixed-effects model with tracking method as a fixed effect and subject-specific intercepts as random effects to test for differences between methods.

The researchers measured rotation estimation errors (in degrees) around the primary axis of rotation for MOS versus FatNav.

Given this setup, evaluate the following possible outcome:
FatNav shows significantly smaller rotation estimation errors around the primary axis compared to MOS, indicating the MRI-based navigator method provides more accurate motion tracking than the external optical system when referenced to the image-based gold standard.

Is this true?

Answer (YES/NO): NO